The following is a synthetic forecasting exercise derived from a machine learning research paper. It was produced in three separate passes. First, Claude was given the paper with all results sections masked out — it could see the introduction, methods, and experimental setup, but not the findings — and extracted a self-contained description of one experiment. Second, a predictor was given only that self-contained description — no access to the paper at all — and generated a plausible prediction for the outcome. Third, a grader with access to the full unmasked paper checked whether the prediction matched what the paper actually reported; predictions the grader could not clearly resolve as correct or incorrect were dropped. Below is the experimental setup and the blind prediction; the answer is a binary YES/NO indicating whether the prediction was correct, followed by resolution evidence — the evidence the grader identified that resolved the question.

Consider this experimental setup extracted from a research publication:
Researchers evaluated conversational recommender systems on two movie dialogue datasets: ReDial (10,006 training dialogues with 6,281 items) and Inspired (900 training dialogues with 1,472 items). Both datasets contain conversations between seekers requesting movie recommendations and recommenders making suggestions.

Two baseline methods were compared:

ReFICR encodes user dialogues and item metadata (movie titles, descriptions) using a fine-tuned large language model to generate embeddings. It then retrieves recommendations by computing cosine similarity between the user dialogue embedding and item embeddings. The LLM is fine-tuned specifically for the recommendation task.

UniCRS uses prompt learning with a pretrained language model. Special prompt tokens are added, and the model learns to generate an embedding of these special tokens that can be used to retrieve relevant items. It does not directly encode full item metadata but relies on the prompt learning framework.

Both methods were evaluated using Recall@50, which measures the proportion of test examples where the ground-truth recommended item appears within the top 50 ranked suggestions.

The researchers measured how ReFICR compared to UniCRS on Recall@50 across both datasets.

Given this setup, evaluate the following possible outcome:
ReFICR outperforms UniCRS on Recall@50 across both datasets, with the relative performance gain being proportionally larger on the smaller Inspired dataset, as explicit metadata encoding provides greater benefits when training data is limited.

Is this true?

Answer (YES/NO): NO